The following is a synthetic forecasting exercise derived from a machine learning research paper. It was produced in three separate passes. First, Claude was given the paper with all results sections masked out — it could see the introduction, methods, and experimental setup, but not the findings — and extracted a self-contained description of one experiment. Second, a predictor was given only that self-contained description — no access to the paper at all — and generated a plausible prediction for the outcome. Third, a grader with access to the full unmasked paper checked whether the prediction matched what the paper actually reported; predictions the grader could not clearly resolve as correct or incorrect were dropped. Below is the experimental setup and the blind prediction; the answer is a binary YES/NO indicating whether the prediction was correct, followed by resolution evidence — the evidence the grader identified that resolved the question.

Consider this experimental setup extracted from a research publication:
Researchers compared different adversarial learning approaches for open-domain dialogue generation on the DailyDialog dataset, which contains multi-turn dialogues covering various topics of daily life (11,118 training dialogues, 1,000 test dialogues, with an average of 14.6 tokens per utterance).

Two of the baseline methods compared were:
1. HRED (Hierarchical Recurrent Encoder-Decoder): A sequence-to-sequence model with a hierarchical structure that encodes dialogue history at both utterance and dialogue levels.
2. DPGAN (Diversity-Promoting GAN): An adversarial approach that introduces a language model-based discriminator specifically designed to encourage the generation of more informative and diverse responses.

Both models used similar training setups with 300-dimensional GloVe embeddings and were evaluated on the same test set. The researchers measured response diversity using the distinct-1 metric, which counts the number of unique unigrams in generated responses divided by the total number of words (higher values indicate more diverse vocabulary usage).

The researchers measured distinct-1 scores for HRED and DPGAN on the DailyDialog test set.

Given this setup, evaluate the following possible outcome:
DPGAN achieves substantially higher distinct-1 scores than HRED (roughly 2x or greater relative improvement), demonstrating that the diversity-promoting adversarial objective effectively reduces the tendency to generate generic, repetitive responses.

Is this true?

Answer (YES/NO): NO